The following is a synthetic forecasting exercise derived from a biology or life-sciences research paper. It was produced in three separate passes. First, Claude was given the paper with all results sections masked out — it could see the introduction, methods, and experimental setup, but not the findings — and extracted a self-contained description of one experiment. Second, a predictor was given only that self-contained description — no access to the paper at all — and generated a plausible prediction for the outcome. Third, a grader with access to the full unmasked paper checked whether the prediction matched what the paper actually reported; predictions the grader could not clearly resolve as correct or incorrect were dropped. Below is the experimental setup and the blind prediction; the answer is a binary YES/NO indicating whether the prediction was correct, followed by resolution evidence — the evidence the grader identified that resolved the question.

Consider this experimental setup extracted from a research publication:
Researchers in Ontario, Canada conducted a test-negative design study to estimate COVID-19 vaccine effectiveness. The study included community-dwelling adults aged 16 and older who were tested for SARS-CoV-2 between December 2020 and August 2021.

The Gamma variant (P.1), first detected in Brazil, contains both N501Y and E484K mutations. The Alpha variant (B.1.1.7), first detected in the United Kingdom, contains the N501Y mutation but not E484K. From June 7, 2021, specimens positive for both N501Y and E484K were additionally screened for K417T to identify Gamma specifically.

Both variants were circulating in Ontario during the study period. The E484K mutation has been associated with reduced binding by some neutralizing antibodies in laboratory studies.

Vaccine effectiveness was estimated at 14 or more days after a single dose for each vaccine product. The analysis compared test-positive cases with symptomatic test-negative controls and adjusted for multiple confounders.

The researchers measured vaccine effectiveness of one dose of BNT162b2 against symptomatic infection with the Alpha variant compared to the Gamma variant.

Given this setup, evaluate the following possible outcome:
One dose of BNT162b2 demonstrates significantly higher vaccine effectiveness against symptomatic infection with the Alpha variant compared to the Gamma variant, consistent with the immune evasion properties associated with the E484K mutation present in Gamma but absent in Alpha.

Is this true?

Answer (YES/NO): NO